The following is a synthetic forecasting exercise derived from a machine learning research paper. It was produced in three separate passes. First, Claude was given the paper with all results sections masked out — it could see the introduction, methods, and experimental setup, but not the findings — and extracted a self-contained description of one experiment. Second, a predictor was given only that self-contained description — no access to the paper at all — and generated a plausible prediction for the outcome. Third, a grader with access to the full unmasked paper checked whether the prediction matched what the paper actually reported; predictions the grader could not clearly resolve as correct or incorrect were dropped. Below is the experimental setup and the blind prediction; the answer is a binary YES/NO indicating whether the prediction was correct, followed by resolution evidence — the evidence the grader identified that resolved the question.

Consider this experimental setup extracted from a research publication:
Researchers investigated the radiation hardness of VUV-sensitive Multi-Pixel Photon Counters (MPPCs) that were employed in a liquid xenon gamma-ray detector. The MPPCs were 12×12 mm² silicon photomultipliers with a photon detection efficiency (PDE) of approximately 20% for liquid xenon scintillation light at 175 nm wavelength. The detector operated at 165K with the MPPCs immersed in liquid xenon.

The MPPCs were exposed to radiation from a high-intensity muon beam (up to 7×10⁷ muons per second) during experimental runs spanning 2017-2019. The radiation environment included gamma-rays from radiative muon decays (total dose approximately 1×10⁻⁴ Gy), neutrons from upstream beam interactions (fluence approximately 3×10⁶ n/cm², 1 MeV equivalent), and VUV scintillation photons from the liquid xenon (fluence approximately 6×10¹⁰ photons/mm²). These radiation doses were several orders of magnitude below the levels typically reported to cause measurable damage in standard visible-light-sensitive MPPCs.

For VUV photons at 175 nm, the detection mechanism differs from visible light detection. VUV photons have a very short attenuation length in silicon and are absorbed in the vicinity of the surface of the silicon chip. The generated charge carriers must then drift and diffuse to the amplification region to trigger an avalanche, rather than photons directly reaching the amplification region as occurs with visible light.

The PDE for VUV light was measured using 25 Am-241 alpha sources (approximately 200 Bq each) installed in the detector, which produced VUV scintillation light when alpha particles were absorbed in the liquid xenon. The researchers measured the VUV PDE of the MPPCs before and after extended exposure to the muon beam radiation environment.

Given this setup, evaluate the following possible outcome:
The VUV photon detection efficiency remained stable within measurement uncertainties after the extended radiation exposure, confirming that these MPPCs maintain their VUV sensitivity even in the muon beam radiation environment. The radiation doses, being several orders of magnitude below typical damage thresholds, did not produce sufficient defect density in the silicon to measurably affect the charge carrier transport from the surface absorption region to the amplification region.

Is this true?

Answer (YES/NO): NO